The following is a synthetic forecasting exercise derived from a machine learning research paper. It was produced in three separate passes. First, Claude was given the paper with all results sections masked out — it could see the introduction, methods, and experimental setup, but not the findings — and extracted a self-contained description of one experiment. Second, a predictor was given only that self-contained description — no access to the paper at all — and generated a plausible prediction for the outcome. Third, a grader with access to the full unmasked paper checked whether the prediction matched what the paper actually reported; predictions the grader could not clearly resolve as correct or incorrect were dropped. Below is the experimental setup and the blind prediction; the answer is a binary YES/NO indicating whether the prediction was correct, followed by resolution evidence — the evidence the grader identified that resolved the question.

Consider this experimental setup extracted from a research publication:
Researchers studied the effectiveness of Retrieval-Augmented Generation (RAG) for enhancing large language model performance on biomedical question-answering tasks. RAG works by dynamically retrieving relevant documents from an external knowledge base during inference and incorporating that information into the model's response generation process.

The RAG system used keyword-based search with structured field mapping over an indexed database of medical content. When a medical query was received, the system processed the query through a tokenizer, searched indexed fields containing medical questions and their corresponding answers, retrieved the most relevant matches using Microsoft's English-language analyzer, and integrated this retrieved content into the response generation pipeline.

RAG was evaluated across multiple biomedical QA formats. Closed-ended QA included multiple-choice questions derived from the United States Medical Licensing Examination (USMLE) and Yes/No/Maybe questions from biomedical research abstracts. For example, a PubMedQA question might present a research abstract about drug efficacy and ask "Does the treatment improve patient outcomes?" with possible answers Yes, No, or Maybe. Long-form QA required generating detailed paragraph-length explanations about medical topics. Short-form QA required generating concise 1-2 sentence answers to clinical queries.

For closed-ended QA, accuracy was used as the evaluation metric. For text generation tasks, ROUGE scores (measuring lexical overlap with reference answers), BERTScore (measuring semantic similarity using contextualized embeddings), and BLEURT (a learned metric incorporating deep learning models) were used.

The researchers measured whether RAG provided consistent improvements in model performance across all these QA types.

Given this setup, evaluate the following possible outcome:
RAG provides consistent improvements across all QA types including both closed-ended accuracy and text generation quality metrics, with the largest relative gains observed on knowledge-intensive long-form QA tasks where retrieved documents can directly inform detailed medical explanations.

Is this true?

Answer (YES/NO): NO